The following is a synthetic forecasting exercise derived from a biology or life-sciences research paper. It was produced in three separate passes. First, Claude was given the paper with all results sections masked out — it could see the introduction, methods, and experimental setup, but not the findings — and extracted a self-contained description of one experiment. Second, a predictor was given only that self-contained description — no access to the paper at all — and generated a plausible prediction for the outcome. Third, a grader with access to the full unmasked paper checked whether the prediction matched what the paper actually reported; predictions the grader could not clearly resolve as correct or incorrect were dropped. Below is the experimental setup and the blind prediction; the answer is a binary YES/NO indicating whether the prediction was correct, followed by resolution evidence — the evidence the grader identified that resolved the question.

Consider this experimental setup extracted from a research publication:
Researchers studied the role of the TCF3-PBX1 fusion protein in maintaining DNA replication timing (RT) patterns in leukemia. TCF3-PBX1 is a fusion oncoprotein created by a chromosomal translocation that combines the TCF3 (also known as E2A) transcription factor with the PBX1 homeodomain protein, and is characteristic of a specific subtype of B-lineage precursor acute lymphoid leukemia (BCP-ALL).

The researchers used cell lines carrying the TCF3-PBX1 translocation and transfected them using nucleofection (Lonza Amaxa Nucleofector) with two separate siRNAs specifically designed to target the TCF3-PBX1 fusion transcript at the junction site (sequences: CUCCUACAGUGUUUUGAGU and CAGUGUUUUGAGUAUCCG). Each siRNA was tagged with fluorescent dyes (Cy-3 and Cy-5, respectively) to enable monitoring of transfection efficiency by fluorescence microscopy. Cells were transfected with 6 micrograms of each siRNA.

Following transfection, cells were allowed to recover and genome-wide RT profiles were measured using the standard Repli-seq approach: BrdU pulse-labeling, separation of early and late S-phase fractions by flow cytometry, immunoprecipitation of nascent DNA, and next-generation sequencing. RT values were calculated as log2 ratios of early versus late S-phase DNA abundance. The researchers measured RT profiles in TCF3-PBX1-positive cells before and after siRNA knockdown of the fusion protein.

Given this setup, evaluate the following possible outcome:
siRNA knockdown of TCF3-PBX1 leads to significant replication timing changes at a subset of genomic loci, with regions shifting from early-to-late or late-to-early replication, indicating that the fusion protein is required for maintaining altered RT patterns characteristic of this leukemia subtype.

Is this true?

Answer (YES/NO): NO